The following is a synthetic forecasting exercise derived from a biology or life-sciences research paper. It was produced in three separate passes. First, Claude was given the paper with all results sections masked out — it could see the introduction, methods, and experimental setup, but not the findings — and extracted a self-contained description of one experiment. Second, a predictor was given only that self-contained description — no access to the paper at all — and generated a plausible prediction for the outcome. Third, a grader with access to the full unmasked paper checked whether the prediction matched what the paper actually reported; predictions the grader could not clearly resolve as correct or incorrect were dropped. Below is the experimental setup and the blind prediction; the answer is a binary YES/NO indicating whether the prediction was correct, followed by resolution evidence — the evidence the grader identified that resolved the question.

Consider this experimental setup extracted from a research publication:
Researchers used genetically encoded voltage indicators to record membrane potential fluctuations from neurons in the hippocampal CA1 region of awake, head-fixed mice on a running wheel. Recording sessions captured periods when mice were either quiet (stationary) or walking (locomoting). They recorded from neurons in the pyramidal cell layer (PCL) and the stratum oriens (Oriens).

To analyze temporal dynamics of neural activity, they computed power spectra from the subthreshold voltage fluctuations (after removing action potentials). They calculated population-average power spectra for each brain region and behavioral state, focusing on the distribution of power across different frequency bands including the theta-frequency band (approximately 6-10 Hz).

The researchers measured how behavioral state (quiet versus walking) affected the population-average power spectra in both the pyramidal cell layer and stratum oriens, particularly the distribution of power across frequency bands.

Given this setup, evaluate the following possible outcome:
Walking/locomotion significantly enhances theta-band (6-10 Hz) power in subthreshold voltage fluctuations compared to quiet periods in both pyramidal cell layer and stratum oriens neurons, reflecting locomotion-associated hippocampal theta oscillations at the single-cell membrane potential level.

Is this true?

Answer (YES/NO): YES